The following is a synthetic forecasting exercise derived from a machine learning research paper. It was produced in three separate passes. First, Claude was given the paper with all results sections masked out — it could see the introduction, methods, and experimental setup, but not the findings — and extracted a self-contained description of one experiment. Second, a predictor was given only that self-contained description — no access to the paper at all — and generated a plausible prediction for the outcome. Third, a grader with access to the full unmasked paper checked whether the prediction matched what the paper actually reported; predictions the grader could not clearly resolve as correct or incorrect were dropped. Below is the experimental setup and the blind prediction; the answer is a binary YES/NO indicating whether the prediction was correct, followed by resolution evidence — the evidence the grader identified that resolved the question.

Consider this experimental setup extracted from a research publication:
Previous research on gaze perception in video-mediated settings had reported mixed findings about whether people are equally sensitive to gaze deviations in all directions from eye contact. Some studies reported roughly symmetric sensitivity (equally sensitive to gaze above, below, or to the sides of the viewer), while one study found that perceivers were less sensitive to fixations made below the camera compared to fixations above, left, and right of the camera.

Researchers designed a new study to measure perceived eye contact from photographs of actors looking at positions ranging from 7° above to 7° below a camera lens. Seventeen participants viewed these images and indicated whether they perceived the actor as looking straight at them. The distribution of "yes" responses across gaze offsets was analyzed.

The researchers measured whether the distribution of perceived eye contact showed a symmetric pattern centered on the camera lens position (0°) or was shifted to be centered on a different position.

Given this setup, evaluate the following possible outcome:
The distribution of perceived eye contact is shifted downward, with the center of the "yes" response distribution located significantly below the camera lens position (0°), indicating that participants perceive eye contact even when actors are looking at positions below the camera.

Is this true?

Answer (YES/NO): YES